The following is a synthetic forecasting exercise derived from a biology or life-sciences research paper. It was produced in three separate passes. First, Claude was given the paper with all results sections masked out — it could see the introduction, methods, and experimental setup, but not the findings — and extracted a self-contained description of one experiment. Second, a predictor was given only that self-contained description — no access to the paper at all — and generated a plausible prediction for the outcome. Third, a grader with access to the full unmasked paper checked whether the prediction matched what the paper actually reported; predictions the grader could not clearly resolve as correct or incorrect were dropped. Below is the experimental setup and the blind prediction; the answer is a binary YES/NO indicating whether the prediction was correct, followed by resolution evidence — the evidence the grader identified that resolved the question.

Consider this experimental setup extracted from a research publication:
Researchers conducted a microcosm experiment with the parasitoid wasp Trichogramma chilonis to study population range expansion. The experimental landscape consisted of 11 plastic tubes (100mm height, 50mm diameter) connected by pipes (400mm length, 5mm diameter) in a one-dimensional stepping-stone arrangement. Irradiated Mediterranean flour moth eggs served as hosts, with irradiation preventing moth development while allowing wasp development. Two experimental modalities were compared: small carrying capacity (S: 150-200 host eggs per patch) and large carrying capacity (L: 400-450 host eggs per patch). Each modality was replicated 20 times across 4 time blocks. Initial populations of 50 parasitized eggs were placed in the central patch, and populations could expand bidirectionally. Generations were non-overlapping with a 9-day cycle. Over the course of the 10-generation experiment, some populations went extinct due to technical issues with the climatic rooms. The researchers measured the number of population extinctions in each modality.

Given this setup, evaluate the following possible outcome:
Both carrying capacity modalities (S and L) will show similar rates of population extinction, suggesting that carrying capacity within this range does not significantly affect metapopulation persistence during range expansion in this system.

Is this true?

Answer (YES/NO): NO